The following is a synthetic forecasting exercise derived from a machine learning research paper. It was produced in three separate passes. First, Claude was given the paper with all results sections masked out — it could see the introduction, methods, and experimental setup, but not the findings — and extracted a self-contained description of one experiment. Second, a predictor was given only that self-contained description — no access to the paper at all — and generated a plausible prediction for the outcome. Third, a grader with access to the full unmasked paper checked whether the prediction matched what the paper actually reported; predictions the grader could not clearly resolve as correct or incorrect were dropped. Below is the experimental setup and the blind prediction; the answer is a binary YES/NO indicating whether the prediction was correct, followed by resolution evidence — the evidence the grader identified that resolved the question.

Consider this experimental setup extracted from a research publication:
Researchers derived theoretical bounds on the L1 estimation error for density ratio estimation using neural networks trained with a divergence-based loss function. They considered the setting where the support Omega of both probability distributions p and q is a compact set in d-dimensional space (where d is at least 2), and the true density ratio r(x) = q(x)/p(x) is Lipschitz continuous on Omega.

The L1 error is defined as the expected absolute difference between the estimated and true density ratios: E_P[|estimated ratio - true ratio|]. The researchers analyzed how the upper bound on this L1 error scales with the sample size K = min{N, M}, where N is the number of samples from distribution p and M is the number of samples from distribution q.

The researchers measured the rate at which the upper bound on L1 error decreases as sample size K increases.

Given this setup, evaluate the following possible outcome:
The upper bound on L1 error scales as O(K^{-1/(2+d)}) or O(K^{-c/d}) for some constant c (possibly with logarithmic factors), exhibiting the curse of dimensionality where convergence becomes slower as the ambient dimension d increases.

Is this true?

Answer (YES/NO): YES